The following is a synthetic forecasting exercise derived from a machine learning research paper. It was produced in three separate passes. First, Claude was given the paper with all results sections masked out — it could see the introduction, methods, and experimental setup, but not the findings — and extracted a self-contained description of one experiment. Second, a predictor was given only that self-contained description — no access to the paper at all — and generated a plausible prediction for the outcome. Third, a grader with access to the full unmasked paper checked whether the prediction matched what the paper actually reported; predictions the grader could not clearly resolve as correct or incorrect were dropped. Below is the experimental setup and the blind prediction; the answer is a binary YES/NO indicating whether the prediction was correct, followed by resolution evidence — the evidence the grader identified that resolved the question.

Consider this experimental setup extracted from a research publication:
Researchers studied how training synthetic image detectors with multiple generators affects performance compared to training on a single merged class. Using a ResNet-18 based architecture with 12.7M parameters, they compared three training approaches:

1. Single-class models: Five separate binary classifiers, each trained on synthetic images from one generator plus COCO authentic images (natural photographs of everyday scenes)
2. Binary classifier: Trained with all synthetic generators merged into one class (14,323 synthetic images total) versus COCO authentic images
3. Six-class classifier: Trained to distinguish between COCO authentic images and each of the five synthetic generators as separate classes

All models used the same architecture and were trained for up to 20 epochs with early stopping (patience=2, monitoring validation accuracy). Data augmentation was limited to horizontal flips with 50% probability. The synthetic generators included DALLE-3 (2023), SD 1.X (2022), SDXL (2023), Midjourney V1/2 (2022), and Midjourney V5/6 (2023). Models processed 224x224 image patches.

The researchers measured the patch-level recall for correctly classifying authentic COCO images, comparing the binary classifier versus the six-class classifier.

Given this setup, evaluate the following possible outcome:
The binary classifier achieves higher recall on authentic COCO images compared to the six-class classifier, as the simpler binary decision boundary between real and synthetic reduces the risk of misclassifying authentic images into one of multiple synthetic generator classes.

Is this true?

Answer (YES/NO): NO